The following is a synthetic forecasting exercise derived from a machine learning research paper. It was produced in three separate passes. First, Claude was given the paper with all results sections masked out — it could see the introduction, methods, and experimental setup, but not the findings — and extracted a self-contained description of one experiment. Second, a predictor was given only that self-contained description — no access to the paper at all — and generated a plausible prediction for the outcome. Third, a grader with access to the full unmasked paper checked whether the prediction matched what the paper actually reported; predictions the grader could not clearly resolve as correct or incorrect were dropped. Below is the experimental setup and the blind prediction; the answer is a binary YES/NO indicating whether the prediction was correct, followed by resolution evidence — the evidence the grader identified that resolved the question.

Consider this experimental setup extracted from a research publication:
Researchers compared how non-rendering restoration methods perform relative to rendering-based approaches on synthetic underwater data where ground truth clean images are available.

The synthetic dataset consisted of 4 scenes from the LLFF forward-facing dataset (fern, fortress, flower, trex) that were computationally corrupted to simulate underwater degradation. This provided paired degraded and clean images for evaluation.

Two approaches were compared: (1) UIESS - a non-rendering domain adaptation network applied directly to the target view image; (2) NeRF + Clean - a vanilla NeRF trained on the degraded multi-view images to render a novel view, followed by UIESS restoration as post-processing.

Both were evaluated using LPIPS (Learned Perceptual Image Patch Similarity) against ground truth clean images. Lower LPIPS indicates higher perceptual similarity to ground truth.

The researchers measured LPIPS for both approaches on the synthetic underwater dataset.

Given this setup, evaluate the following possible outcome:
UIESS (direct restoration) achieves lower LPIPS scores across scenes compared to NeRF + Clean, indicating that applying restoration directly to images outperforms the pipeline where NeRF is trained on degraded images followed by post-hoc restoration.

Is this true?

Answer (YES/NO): YES